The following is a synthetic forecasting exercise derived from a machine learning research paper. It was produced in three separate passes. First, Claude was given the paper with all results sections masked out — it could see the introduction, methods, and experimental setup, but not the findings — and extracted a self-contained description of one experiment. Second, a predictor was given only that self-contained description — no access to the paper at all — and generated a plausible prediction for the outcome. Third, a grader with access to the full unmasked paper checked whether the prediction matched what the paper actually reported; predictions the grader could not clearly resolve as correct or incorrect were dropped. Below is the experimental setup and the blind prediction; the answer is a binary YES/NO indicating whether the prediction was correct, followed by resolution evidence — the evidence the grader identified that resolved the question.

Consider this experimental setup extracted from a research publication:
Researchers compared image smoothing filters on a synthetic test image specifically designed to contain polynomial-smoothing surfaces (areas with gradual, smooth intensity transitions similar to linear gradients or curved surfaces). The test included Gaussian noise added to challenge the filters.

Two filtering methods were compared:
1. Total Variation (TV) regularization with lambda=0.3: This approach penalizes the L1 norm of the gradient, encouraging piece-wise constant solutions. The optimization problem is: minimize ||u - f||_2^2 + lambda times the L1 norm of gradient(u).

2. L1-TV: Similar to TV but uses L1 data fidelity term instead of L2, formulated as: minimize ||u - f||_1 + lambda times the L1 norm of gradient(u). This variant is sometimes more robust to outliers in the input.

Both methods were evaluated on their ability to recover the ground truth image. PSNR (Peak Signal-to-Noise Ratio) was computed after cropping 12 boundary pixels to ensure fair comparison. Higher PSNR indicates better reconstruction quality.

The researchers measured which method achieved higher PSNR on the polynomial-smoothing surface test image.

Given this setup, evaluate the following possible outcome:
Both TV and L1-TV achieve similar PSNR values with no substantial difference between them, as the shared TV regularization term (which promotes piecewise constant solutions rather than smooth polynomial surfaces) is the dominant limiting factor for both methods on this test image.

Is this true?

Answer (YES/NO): NO